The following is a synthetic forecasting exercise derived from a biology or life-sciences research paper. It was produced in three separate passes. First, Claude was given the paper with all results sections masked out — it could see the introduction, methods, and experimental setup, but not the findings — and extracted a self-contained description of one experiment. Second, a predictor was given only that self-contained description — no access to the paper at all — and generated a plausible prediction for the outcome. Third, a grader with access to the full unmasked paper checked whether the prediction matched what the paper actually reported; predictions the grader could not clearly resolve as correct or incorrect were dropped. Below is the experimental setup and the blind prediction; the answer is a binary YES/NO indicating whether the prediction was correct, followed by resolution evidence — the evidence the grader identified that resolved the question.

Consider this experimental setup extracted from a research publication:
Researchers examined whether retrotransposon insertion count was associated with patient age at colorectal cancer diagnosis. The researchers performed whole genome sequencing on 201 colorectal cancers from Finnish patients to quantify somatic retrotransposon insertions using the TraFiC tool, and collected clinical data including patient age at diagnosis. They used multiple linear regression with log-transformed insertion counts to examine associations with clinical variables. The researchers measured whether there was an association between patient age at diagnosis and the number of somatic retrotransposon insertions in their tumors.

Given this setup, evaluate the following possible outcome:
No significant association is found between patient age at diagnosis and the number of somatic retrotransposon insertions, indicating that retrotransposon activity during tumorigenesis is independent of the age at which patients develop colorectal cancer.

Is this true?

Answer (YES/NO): YES